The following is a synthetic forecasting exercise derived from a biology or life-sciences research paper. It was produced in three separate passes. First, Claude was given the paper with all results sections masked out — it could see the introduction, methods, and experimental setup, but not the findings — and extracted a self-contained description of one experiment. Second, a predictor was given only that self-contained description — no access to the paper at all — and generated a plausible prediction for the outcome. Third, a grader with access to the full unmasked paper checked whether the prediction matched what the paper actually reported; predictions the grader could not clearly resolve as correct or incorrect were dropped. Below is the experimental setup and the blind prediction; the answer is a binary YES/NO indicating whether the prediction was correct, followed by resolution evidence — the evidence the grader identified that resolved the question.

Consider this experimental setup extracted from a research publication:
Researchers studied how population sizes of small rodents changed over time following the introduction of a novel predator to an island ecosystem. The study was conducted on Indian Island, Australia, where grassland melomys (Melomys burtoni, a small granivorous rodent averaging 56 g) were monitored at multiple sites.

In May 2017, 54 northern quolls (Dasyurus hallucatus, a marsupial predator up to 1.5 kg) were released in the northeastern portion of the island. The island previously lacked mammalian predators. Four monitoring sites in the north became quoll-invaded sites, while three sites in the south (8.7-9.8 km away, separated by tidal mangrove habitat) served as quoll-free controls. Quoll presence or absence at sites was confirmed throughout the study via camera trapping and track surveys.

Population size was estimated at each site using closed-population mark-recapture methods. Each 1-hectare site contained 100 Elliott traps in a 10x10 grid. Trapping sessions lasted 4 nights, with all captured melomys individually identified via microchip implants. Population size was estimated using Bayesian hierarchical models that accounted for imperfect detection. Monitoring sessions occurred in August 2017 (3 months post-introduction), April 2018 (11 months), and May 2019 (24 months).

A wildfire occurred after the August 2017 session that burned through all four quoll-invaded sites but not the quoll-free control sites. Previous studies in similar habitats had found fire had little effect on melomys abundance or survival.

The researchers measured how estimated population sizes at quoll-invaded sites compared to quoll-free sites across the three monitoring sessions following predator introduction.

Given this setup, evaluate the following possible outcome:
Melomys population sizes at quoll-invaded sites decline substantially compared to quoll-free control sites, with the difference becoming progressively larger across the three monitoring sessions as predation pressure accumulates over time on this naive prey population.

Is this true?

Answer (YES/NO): NO